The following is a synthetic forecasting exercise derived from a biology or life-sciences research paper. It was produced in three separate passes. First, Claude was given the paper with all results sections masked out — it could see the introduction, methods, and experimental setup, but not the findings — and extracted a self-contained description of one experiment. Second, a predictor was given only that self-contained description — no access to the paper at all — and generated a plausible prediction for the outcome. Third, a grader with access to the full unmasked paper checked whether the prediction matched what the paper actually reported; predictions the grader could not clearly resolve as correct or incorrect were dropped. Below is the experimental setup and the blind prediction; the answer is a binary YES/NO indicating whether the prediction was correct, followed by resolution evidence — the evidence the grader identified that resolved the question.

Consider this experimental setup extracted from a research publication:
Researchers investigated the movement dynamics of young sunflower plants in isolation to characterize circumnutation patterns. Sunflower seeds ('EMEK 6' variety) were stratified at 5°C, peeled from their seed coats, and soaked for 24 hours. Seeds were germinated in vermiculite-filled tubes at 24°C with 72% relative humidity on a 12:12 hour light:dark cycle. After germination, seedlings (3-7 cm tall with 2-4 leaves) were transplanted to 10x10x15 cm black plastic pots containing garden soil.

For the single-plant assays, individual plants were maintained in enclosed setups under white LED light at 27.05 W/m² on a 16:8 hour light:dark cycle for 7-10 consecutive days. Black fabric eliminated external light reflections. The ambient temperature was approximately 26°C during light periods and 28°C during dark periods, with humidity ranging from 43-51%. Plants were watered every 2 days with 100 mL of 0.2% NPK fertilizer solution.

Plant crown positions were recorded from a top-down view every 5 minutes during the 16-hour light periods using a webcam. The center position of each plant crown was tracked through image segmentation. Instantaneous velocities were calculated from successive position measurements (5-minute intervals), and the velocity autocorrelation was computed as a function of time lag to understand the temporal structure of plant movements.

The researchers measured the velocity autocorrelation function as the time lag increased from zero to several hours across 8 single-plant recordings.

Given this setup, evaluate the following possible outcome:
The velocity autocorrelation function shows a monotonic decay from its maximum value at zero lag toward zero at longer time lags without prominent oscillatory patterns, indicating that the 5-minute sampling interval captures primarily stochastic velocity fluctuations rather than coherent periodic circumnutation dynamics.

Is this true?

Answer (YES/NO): NO